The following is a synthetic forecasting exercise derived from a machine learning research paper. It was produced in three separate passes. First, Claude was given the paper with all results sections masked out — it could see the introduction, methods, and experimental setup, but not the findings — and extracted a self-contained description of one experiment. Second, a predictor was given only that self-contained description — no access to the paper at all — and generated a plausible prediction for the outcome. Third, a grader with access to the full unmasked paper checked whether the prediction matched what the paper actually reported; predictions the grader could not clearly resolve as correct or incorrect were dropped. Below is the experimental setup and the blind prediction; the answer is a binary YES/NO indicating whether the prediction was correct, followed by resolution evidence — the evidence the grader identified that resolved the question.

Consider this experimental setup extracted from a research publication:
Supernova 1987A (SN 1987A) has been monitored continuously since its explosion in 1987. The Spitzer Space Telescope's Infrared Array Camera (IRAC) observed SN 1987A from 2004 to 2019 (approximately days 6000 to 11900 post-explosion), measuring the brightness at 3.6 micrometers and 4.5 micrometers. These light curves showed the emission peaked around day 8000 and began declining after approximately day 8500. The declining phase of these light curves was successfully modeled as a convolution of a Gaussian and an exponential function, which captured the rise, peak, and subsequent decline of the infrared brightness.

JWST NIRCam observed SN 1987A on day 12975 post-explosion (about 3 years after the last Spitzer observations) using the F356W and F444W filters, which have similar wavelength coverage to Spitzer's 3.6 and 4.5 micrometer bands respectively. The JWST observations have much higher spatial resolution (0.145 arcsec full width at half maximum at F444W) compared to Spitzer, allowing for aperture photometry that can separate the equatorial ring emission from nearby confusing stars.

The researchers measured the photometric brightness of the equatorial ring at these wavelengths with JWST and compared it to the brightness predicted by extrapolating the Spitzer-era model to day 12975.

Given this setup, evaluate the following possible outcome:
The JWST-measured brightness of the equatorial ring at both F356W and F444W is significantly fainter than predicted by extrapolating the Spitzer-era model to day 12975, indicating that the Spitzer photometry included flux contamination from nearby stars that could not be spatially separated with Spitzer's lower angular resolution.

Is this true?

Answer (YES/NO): NO